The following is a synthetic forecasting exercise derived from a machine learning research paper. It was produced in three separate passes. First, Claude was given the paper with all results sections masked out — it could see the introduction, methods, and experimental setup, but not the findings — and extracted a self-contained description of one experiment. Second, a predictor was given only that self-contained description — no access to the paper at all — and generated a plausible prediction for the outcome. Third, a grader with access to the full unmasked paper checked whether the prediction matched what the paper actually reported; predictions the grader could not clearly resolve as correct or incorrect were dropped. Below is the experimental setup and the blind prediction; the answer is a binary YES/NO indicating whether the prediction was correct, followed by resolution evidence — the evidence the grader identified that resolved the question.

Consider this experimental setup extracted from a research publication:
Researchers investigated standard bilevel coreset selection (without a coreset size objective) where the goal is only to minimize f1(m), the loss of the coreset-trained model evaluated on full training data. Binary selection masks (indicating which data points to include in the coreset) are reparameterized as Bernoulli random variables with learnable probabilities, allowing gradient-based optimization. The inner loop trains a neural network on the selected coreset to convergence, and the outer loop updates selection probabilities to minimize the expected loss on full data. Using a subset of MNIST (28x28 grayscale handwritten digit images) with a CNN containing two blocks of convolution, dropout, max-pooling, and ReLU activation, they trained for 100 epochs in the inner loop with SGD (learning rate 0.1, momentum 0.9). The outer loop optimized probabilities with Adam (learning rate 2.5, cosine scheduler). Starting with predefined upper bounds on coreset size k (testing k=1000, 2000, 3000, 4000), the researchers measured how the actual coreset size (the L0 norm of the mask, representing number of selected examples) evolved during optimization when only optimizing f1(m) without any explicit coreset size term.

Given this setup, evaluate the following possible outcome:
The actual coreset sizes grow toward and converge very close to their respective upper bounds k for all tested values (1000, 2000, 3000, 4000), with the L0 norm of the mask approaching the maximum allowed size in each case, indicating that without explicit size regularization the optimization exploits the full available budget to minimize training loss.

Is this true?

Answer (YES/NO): YES